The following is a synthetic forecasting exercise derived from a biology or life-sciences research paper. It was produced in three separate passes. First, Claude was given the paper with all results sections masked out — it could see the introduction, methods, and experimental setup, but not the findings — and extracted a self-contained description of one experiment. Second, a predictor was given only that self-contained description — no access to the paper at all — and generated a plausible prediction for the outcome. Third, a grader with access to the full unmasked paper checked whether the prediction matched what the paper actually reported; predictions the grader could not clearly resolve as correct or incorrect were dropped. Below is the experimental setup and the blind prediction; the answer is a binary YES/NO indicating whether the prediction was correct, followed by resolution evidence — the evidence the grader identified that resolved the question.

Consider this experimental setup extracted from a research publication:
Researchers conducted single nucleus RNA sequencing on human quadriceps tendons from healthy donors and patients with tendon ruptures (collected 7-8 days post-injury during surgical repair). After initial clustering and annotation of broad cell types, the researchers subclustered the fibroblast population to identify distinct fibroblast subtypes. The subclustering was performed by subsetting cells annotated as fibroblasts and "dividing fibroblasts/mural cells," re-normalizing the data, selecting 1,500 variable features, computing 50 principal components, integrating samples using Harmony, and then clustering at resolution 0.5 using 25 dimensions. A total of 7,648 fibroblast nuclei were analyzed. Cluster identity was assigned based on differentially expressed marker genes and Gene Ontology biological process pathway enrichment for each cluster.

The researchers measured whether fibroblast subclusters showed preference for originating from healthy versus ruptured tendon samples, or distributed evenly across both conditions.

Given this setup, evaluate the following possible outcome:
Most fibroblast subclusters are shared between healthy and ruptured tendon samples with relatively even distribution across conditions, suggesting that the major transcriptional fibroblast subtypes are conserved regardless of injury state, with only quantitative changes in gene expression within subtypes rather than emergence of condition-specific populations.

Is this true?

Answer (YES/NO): NO